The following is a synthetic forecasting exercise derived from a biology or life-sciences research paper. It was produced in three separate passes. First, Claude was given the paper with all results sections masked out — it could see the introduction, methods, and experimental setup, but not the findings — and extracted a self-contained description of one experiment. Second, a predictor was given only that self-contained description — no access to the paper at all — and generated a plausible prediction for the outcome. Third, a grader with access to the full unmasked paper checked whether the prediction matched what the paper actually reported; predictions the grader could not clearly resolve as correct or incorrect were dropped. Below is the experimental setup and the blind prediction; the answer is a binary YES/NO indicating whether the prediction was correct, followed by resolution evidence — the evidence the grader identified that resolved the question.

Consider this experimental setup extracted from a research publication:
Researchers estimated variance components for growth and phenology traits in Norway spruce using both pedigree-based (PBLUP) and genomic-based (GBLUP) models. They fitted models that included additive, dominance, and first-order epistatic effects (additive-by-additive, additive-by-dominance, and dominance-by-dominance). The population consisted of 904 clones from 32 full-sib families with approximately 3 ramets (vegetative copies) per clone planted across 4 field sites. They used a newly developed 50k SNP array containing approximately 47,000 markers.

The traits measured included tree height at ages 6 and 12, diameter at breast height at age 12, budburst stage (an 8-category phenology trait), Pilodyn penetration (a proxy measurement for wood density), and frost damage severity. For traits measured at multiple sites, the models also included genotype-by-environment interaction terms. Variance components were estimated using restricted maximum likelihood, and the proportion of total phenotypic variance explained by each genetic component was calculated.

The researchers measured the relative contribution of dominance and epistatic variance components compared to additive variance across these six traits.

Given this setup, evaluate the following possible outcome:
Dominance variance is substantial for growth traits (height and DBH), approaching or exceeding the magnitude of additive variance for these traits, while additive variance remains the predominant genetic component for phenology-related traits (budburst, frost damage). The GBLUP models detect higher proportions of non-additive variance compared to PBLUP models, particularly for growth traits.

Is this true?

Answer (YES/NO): NO